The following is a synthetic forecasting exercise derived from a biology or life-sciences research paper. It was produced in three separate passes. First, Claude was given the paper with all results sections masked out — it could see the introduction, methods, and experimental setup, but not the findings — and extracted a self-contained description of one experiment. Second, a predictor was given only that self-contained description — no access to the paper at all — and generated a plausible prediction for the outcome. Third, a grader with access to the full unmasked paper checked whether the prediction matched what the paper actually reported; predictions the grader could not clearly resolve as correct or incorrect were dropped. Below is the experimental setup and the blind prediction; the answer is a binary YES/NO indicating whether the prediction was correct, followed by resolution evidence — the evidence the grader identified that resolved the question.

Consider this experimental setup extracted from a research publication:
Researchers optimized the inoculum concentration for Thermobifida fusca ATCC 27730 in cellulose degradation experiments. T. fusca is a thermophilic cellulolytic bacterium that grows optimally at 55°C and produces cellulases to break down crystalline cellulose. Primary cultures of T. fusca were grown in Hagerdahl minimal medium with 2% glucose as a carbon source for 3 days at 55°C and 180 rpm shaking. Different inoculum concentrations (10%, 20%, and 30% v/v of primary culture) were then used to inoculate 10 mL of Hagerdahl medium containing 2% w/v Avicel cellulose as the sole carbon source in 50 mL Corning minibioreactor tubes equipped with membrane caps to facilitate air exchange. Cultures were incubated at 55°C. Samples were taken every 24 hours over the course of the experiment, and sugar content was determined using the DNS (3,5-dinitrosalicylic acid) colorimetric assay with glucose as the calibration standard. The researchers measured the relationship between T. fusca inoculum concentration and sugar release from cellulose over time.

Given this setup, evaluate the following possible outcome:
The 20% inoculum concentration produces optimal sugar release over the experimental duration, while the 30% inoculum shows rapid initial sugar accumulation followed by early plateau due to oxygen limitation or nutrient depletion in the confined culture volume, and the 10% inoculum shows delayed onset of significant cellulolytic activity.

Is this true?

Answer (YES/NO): NO